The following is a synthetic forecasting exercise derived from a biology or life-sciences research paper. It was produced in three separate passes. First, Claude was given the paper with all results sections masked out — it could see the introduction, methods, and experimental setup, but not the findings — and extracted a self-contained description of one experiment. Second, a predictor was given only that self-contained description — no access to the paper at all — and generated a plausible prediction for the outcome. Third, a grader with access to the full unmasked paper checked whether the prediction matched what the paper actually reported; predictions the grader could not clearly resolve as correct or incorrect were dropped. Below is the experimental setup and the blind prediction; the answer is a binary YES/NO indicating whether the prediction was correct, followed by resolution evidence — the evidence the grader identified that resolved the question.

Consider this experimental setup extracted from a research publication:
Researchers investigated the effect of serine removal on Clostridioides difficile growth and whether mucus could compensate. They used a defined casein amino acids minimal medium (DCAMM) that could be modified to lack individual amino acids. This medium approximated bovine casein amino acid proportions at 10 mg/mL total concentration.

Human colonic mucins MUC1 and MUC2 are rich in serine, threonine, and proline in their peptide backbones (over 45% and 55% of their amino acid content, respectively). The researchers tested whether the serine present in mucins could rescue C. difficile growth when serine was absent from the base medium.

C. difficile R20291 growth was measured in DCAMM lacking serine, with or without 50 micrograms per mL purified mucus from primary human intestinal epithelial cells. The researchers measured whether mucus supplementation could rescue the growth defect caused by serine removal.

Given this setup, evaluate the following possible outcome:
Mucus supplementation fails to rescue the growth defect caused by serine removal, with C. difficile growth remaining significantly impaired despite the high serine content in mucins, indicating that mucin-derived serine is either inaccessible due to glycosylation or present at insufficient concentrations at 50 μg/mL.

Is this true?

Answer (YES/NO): NO